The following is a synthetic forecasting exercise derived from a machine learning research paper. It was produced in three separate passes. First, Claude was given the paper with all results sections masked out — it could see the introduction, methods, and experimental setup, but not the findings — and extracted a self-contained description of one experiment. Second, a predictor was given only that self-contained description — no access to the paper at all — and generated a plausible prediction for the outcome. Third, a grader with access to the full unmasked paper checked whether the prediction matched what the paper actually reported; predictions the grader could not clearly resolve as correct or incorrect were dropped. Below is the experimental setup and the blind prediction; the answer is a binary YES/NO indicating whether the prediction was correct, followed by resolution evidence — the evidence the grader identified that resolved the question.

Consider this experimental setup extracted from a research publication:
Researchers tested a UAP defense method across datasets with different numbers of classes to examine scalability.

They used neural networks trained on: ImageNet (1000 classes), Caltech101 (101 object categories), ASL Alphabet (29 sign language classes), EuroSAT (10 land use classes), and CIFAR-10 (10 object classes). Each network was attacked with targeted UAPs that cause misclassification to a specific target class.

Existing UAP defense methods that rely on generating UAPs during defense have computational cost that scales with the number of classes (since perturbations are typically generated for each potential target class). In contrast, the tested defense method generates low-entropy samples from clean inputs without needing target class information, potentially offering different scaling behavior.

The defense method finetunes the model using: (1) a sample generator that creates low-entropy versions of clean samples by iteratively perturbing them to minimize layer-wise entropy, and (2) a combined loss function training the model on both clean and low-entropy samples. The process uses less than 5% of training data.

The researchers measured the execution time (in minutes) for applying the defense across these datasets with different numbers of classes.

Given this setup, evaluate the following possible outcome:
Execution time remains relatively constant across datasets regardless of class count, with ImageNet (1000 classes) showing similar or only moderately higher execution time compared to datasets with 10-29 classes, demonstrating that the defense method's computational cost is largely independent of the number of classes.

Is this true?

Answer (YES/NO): NO